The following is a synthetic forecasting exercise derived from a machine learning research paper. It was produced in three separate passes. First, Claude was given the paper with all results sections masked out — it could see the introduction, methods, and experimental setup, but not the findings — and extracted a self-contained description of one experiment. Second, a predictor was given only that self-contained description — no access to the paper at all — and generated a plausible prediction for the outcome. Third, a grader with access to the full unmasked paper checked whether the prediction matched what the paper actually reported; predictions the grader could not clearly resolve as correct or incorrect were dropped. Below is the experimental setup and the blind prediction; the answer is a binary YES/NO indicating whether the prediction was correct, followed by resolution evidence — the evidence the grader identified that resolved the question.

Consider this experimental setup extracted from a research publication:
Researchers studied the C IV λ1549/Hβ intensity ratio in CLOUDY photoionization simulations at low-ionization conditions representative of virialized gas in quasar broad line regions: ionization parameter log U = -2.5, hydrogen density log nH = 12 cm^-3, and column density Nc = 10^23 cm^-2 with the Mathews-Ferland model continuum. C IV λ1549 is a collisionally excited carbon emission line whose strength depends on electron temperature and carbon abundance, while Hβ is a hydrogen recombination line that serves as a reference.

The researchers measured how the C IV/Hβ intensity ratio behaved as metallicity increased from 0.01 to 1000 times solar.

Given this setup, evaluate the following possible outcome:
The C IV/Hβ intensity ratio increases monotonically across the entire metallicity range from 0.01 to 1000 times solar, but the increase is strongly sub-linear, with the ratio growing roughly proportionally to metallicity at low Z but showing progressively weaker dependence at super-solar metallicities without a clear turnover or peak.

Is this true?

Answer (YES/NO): NO